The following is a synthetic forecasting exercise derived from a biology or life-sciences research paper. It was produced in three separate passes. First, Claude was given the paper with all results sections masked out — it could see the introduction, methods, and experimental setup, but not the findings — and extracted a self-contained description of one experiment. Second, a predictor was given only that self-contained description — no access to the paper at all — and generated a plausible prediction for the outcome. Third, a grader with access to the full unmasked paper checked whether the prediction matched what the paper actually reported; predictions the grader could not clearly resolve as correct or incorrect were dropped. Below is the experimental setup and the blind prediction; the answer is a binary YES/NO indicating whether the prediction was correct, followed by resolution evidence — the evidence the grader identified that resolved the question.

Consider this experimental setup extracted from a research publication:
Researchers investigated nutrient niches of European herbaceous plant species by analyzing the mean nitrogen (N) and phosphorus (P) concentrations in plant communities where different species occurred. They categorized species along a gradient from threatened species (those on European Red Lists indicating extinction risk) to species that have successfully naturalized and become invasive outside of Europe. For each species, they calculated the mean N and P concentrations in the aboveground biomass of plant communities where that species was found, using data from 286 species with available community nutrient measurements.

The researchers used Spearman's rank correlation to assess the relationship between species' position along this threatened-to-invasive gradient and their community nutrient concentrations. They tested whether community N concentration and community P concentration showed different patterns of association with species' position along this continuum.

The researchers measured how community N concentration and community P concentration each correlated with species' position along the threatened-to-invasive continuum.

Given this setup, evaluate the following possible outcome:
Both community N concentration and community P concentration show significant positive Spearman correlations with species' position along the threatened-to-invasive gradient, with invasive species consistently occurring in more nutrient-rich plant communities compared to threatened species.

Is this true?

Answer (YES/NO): NO